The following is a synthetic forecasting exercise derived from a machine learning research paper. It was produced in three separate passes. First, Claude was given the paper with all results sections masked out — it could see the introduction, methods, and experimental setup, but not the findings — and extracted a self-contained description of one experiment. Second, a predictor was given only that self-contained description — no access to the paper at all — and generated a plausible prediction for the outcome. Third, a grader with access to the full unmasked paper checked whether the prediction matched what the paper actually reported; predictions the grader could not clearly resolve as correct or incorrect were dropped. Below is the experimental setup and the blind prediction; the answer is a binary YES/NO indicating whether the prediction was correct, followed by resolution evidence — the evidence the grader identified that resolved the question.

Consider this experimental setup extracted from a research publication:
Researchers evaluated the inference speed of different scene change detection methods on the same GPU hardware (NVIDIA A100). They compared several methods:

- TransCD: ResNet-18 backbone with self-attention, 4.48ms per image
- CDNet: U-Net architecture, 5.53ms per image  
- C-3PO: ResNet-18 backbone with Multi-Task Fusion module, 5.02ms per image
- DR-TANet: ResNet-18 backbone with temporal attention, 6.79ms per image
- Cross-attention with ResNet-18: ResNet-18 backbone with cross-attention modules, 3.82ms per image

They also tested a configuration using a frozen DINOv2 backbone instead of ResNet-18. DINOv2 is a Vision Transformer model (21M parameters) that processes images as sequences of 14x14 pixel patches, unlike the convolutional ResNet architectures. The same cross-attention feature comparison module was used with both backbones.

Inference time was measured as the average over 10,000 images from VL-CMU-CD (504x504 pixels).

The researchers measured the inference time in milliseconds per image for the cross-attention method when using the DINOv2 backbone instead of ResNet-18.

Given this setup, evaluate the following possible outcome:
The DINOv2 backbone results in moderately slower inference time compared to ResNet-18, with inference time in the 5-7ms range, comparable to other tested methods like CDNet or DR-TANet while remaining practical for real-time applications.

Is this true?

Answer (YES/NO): YES